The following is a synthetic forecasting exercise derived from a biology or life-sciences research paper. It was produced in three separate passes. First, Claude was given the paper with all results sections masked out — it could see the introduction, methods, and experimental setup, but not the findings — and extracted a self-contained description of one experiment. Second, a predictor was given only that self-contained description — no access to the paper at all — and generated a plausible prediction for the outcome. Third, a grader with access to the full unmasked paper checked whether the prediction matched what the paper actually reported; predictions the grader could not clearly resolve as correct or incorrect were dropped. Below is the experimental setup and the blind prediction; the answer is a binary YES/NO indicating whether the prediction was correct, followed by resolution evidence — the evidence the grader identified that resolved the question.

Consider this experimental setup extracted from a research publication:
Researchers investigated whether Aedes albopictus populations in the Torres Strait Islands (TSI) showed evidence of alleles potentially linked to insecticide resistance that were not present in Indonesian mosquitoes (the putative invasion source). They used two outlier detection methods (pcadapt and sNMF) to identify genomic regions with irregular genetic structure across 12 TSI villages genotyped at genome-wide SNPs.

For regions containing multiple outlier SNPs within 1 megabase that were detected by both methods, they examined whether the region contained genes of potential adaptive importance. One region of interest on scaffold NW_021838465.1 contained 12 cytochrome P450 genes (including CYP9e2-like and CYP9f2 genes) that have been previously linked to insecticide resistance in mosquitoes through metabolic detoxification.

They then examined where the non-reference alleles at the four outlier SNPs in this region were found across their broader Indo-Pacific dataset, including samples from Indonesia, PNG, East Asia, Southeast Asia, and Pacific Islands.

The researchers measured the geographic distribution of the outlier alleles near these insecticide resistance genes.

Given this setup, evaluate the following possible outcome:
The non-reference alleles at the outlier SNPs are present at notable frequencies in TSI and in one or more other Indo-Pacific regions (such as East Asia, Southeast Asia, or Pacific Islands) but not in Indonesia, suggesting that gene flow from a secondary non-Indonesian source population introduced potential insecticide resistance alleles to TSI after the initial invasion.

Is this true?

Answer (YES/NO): YES